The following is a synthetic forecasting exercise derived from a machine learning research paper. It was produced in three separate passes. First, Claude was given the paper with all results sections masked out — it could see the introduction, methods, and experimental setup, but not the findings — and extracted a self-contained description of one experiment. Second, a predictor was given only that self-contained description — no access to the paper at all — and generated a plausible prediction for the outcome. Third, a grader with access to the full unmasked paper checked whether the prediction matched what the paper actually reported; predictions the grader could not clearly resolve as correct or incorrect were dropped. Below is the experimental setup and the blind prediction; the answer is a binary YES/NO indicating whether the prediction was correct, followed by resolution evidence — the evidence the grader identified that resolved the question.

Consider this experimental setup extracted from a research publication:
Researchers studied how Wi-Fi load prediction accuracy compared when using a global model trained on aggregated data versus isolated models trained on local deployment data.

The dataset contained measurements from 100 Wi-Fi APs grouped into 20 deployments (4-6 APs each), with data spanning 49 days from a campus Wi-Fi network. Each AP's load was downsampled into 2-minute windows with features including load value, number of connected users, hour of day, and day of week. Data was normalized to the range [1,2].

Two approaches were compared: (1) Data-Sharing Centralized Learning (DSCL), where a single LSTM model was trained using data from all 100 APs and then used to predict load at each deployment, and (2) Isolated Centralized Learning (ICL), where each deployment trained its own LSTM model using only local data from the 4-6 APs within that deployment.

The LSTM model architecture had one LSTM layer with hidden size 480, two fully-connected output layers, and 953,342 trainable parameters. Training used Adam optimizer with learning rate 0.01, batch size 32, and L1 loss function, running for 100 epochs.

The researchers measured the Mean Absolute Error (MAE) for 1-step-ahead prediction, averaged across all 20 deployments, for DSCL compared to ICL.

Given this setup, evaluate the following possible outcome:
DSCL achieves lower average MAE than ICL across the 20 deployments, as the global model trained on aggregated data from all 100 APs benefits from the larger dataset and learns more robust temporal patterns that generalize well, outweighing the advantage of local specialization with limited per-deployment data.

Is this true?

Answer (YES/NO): NO